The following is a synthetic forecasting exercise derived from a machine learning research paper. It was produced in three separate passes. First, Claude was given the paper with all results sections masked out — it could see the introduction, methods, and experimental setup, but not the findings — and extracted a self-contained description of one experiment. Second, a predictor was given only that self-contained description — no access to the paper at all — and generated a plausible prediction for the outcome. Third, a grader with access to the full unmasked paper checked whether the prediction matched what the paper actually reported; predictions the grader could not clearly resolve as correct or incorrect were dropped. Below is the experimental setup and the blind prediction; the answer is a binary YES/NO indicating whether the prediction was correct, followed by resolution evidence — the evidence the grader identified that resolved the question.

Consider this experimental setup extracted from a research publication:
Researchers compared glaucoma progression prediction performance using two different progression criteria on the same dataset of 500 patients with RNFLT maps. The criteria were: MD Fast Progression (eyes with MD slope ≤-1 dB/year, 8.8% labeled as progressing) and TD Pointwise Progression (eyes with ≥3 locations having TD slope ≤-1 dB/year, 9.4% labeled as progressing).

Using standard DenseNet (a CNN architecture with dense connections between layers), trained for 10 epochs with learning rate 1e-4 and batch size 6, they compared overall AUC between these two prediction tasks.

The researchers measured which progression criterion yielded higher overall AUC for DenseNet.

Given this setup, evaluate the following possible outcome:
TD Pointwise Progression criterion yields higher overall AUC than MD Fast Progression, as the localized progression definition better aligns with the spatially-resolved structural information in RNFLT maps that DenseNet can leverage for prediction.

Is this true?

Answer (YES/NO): YES